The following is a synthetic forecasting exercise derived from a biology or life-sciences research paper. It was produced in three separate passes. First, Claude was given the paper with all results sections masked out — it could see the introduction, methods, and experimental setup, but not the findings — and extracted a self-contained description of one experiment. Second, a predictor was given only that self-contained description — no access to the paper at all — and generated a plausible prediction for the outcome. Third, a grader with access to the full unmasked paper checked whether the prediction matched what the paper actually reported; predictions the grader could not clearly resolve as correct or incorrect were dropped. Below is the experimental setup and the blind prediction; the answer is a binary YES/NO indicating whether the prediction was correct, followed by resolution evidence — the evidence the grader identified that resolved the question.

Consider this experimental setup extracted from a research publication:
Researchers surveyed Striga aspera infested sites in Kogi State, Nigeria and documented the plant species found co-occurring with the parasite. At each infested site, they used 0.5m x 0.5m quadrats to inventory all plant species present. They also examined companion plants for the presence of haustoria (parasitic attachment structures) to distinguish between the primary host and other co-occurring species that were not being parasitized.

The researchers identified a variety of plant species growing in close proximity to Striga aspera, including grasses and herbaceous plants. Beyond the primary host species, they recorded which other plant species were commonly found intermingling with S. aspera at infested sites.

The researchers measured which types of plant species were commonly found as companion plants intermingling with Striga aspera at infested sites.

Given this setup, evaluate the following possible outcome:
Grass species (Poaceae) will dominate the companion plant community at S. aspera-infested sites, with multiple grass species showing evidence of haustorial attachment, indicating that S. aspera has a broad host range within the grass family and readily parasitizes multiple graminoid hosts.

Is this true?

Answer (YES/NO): NO